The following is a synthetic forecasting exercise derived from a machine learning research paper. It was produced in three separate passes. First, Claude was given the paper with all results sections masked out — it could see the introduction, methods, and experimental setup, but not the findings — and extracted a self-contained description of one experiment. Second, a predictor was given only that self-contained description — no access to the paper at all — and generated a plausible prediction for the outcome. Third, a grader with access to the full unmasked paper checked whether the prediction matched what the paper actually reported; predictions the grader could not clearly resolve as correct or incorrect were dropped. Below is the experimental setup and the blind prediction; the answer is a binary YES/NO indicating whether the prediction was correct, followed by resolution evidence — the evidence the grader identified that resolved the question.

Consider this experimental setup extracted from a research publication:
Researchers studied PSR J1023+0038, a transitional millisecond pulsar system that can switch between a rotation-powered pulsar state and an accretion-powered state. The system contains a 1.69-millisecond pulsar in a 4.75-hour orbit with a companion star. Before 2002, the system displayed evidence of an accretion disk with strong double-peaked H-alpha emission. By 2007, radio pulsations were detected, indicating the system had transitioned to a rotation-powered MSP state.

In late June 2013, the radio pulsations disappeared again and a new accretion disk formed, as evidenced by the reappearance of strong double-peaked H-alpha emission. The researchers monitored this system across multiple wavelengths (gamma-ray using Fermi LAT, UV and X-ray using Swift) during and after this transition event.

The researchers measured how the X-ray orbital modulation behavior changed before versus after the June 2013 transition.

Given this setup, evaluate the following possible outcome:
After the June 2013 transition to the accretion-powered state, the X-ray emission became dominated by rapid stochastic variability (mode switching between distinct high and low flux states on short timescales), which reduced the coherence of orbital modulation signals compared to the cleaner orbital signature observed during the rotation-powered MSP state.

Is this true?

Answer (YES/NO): NO